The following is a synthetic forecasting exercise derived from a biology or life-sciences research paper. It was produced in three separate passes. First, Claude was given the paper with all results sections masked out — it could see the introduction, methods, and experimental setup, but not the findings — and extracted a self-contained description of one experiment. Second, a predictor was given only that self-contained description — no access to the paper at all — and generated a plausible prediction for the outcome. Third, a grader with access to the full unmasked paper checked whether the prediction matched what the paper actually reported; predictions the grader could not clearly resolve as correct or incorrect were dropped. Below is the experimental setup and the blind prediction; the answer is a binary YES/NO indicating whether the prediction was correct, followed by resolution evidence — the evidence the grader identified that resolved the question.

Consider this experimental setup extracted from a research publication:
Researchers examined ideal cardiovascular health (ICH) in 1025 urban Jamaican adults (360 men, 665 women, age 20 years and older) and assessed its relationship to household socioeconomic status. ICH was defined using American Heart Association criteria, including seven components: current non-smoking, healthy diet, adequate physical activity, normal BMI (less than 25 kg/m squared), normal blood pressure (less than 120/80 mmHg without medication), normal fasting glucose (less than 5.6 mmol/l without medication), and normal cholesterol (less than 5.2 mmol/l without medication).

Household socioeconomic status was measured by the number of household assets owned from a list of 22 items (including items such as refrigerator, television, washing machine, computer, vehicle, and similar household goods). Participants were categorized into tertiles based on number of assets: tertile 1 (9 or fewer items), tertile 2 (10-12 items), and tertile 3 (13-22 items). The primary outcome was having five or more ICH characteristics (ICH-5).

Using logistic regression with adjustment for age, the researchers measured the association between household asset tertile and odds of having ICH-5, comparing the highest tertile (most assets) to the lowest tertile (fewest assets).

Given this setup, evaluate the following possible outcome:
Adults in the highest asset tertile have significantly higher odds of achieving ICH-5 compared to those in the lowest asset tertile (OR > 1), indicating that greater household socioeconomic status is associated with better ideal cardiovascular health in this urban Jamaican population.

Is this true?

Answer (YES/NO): NO